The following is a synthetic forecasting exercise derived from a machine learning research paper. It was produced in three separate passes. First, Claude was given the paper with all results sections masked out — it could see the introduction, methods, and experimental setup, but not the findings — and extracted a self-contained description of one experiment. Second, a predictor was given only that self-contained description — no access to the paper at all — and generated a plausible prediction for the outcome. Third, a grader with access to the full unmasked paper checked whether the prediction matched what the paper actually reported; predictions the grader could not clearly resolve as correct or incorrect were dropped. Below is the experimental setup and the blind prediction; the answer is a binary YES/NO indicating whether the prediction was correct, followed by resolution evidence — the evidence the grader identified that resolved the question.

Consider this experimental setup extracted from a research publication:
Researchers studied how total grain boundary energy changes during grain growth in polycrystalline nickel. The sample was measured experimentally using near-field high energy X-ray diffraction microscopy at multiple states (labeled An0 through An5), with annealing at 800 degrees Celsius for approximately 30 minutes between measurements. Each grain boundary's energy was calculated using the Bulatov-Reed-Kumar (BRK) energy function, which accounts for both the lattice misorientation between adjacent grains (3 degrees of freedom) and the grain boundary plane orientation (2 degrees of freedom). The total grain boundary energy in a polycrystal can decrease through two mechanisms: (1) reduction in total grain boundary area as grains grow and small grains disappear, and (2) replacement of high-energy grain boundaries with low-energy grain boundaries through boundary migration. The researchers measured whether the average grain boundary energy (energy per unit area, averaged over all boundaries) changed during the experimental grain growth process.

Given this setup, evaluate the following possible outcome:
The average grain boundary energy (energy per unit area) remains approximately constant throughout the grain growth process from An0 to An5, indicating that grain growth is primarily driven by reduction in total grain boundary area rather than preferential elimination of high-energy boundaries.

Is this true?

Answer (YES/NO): NO